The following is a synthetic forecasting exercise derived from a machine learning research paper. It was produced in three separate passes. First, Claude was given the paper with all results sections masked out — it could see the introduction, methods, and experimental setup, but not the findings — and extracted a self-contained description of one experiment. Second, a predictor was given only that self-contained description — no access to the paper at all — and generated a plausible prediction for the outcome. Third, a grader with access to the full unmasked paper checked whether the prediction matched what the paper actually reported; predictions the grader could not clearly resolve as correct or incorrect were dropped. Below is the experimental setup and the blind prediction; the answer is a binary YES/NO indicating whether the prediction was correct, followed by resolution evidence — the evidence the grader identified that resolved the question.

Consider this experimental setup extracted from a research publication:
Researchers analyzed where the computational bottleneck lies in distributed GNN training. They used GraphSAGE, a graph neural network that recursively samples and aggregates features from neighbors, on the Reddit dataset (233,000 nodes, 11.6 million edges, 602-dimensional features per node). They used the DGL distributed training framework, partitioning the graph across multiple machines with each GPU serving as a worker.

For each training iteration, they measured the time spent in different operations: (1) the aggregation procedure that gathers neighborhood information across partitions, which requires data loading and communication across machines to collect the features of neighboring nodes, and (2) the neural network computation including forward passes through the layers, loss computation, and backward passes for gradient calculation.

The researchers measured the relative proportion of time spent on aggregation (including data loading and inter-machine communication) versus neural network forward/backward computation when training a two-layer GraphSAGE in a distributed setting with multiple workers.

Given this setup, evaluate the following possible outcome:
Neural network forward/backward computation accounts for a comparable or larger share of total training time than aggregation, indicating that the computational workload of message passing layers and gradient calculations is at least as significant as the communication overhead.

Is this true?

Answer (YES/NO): NO